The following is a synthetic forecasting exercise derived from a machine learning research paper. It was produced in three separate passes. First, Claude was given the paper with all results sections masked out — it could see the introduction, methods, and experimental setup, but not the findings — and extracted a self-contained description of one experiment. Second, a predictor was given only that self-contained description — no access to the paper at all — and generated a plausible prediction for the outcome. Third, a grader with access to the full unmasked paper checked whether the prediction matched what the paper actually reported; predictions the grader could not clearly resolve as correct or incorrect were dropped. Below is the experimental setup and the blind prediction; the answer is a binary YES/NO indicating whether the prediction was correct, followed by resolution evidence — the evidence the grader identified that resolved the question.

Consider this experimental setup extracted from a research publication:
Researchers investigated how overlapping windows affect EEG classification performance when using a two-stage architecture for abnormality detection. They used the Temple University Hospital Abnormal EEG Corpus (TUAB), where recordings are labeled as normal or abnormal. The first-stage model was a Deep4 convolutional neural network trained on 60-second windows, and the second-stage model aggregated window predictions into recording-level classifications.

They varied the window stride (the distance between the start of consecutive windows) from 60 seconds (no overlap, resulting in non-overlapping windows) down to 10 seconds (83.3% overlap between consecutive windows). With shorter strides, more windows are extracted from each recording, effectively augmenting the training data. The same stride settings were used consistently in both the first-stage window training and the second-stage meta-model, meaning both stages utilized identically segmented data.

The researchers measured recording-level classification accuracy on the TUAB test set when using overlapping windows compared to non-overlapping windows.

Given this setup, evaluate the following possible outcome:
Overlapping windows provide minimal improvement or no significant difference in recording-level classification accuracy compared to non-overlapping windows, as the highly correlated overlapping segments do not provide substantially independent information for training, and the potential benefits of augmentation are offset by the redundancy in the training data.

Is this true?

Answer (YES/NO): NO